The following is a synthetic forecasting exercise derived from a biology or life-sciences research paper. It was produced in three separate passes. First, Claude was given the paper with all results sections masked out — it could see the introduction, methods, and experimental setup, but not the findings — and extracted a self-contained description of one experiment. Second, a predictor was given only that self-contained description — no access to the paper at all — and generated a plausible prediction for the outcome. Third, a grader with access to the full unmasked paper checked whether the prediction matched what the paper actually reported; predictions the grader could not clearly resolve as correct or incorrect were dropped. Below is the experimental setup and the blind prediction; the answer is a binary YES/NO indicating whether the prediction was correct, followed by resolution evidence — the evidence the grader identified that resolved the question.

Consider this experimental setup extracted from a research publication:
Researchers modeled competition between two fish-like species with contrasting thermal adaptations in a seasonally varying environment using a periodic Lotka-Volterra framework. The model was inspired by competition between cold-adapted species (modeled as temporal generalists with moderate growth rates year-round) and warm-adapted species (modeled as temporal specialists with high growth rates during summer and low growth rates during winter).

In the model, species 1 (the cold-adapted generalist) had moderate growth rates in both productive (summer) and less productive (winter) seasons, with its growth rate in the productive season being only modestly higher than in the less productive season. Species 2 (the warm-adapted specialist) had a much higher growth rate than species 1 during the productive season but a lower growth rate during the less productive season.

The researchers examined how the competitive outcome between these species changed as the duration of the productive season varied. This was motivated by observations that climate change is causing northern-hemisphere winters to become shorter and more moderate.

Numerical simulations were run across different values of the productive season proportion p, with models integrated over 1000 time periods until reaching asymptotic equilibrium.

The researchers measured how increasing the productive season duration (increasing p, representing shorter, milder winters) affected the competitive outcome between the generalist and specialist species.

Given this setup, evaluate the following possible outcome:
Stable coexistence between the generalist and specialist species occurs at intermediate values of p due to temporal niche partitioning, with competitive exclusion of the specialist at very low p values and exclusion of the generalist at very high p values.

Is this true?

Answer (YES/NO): NO